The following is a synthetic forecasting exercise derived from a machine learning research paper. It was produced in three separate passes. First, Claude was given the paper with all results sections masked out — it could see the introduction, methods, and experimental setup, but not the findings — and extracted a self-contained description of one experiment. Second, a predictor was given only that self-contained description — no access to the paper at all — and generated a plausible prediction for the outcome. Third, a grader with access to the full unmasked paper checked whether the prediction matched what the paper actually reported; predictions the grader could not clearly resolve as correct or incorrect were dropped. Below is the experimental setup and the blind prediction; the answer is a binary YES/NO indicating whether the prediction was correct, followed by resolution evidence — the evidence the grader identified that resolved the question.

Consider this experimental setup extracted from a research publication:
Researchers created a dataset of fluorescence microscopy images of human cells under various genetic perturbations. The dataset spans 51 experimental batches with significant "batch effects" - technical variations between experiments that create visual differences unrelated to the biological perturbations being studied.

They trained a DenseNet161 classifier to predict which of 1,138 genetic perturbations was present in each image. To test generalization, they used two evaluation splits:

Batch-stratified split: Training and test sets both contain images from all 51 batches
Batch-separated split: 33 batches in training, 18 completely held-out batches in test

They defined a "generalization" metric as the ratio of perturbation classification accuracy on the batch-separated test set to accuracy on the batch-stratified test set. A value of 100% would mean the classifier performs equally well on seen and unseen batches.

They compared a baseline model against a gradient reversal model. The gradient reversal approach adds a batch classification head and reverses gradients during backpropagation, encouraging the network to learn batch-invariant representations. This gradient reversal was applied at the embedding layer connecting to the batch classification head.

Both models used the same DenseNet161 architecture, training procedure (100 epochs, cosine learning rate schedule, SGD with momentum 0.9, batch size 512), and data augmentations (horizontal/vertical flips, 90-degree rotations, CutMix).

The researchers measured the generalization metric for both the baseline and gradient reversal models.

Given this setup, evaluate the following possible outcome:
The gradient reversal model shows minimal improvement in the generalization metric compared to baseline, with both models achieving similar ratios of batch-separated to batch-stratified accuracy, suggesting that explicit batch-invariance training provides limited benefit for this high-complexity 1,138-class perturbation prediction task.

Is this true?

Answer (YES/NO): NO